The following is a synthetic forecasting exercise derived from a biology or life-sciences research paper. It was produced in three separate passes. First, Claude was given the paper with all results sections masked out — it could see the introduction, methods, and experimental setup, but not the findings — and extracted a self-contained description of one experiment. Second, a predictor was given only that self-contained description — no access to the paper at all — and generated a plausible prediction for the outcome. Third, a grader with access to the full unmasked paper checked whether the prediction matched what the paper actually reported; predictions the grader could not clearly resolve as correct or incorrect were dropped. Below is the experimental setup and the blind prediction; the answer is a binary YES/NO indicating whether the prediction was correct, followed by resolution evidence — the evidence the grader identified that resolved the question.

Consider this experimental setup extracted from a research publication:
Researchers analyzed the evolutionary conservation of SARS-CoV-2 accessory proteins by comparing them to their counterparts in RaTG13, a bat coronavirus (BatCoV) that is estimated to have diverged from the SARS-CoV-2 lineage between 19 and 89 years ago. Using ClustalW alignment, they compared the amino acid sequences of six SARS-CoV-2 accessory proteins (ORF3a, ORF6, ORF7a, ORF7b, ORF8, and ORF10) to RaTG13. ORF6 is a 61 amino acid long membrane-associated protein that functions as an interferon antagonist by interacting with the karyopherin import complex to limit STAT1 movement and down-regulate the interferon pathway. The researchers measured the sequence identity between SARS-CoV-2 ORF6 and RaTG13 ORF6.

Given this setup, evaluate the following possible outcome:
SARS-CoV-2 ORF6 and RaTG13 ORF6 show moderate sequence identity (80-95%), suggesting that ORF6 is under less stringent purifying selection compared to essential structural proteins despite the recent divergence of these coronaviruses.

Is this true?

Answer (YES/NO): NO